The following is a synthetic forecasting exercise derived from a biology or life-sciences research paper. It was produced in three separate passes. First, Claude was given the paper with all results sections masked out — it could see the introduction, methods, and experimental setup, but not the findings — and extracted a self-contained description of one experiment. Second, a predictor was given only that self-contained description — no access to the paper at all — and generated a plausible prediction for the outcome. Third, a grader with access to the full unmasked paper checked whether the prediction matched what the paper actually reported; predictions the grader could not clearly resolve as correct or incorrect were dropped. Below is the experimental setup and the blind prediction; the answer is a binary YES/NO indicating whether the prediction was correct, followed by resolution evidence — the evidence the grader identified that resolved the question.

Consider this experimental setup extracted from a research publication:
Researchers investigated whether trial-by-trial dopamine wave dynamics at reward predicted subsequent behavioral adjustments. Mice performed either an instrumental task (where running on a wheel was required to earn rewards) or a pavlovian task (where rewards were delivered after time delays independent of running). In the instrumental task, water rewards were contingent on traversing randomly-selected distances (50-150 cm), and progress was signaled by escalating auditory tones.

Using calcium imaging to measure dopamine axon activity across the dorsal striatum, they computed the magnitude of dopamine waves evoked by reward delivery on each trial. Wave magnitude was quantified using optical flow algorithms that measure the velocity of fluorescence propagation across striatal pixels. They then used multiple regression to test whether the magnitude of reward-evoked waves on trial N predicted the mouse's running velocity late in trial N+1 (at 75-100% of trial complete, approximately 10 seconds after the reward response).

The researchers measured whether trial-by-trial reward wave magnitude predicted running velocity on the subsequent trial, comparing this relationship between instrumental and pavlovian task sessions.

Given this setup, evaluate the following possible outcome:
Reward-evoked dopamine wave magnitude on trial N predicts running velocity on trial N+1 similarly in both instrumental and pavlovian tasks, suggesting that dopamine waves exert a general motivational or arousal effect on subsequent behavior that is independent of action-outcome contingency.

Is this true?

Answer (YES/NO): NO